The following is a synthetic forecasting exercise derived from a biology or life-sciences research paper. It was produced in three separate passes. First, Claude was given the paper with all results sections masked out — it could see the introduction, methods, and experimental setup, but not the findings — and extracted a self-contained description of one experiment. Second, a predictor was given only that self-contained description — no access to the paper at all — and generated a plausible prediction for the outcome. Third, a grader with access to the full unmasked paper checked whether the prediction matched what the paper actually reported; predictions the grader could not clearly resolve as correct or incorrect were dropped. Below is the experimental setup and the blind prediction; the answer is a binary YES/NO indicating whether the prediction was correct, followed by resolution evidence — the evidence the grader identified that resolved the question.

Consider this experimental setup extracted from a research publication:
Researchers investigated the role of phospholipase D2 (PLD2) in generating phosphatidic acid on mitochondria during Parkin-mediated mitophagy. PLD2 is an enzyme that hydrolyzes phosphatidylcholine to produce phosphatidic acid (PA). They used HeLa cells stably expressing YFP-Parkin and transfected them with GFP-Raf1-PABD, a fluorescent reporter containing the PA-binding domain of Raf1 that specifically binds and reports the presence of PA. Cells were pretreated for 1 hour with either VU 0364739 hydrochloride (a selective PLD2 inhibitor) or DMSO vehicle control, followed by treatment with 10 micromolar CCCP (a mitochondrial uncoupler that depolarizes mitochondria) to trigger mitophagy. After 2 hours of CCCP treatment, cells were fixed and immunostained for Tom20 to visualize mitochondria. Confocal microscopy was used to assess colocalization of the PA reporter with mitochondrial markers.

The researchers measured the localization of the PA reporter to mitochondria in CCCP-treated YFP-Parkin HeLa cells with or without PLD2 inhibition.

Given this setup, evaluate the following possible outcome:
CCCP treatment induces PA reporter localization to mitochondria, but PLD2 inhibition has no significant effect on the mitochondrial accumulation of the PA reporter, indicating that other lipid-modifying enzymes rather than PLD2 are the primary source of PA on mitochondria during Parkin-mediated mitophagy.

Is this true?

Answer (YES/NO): NO